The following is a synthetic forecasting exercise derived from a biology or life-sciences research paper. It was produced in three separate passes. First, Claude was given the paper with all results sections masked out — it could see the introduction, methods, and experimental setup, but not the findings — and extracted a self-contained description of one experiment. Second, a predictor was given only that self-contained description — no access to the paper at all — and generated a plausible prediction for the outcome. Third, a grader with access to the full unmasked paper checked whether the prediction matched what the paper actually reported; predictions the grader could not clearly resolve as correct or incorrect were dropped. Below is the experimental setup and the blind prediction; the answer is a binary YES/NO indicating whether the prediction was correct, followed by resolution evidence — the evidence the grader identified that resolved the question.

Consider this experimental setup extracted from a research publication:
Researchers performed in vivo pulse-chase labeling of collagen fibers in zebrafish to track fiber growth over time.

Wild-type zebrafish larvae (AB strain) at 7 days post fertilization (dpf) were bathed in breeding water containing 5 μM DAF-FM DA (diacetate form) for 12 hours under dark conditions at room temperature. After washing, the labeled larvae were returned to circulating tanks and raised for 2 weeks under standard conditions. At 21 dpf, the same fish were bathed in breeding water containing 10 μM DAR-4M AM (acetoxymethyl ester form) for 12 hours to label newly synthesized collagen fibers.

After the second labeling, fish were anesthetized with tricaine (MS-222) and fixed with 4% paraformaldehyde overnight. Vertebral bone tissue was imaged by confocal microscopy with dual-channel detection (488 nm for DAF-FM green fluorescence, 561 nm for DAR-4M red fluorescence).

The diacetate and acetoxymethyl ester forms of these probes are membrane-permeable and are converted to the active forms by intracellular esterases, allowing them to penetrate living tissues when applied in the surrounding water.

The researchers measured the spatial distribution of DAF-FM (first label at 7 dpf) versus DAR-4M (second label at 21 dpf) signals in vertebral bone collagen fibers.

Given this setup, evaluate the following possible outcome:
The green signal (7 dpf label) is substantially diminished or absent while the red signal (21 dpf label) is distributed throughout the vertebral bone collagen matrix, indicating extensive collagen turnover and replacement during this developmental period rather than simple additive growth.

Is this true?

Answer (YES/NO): NO